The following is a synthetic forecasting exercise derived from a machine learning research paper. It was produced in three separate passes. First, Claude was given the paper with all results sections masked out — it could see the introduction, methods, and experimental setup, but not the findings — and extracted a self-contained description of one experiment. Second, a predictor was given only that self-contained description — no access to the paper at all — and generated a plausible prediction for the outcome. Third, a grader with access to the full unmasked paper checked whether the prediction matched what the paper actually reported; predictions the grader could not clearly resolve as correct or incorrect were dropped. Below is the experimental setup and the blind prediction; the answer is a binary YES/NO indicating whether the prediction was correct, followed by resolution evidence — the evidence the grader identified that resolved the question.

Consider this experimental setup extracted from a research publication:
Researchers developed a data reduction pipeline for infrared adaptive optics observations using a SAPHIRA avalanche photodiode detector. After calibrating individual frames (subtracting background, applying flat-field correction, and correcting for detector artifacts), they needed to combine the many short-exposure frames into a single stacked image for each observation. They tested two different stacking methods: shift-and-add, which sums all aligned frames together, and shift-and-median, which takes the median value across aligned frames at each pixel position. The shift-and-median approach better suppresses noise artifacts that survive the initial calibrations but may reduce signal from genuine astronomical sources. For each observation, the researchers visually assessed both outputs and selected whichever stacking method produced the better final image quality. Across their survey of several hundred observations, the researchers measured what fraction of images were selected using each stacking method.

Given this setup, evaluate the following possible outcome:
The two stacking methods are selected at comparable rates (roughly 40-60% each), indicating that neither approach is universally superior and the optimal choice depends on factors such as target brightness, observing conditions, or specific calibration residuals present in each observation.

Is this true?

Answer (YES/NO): YES